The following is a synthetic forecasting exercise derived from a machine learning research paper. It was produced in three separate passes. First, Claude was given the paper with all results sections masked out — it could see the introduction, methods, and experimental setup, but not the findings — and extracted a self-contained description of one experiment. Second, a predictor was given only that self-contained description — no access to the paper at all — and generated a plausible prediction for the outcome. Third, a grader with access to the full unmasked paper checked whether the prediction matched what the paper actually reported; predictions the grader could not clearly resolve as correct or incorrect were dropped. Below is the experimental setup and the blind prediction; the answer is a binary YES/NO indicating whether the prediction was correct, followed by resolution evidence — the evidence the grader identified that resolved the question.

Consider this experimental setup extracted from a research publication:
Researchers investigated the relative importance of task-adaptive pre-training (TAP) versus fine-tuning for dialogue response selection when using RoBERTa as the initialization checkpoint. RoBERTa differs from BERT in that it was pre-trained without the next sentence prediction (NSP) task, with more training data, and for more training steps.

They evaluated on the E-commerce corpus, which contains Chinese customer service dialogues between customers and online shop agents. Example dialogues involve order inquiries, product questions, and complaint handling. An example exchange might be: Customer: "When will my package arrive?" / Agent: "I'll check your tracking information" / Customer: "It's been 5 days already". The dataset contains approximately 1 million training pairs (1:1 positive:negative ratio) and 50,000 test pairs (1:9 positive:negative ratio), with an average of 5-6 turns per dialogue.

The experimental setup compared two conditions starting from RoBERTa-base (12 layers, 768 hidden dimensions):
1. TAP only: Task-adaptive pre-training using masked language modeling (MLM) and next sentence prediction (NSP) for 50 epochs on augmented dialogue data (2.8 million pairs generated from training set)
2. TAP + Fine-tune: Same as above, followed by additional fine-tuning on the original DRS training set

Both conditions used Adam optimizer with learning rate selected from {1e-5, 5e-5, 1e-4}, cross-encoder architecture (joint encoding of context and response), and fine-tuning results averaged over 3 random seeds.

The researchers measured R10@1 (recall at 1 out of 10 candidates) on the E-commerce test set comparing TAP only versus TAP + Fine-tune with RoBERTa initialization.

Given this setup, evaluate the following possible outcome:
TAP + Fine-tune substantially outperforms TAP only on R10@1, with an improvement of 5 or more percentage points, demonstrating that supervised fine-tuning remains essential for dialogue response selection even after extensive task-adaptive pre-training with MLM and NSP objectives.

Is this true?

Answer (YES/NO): NO